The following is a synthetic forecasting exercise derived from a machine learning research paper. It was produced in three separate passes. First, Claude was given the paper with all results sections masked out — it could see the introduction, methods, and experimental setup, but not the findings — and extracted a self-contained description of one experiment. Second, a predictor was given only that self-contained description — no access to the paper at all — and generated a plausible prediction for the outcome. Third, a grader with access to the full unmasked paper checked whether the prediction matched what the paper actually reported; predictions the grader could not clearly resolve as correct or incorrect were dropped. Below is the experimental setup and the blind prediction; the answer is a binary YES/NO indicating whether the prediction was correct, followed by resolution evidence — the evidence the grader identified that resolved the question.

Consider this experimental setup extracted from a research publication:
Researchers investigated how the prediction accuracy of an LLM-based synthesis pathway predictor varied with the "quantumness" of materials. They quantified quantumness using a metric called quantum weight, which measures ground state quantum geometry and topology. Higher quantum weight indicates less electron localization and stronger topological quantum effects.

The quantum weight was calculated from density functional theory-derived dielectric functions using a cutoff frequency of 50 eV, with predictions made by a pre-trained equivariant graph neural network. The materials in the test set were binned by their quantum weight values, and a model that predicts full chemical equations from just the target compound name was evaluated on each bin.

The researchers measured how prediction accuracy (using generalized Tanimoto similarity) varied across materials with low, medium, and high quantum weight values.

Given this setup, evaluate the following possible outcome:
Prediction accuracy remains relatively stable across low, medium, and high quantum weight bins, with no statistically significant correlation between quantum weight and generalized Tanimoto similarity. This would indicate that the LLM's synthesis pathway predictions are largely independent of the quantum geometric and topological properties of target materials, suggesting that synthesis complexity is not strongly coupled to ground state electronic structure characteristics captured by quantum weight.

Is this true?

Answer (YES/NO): NO